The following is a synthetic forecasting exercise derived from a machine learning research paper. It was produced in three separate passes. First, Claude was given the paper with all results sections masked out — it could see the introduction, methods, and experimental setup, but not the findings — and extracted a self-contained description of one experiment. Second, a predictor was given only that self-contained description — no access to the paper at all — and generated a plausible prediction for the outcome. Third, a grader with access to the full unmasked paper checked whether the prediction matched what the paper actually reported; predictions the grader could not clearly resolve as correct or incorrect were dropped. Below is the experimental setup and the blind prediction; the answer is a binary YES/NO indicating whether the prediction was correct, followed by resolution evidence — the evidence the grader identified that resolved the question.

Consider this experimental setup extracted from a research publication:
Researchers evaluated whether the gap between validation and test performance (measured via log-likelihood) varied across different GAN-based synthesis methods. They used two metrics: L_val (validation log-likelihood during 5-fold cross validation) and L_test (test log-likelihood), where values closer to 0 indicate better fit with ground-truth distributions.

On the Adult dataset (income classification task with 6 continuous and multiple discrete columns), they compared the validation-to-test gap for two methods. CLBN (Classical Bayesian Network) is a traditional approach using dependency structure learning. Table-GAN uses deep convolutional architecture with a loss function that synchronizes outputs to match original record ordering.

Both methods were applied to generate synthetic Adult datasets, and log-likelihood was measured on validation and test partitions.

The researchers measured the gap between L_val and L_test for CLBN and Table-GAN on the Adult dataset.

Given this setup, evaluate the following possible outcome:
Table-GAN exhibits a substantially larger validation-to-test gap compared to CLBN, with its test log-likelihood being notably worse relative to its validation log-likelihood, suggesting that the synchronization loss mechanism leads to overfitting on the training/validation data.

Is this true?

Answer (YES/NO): NO